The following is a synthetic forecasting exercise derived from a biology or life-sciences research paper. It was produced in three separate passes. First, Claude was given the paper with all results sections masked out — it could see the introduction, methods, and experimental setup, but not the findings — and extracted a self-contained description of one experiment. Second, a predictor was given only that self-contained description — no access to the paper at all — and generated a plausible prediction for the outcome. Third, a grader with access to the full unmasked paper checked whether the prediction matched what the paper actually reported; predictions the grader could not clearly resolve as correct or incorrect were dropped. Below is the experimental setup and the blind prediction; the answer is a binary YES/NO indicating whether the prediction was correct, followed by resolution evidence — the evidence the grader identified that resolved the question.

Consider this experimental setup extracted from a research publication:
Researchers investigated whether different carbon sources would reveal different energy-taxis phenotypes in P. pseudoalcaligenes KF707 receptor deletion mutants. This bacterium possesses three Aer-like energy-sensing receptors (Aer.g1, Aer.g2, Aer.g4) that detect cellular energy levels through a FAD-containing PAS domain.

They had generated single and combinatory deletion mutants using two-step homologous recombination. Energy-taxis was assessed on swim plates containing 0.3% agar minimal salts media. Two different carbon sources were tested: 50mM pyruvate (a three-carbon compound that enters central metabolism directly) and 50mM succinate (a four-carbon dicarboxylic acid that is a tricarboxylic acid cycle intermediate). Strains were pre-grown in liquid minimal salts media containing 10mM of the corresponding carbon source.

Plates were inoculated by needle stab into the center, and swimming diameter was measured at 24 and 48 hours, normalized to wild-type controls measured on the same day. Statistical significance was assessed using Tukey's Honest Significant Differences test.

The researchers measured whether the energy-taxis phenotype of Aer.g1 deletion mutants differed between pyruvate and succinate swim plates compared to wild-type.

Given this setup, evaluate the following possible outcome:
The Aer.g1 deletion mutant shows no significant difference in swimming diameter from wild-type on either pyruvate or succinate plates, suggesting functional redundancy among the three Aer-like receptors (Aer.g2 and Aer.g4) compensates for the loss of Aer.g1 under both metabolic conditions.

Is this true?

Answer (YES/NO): YES